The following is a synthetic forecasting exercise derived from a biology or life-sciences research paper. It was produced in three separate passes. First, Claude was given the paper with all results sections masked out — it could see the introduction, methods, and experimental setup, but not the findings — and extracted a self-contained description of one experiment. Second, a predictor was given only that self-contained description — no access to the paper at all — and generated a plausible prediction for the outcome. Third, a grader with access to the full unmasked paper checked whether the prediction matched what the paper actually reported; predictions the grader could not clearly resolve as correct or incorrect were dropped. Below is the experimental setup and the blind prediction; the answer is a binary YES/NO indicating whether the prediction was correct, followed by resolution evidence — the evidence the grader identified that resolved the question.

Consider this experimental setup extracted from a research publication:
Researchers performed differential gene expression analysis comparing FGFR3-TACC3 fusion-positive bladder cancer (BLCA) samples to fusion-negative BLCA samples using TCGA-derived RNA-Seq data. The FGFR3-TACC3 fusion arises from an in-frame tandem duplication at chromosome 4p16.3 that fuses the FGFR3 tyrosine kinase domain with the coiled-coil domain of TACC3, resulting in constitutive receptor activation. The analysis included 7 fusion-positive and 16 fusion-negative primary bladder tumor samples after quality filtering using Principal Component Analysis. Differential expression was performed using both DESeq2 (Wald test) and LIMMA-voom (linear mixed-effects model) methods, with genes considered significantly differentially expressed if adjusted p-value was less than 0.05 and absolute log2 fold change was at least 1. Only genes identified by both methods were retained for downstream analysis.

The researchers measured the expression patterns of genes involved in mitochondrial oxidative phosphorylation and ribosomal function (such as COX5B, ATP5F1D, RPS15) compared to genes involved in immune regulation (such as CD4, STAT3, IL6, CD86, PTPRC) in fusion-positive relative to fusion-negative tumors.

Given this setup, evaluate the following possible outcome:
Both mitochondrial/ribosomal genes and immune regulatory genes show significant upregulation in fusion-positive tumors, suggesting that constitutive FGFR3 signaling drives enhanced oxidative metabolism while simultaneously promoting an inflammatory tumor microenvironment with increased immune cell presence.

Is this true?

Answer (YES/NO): NO